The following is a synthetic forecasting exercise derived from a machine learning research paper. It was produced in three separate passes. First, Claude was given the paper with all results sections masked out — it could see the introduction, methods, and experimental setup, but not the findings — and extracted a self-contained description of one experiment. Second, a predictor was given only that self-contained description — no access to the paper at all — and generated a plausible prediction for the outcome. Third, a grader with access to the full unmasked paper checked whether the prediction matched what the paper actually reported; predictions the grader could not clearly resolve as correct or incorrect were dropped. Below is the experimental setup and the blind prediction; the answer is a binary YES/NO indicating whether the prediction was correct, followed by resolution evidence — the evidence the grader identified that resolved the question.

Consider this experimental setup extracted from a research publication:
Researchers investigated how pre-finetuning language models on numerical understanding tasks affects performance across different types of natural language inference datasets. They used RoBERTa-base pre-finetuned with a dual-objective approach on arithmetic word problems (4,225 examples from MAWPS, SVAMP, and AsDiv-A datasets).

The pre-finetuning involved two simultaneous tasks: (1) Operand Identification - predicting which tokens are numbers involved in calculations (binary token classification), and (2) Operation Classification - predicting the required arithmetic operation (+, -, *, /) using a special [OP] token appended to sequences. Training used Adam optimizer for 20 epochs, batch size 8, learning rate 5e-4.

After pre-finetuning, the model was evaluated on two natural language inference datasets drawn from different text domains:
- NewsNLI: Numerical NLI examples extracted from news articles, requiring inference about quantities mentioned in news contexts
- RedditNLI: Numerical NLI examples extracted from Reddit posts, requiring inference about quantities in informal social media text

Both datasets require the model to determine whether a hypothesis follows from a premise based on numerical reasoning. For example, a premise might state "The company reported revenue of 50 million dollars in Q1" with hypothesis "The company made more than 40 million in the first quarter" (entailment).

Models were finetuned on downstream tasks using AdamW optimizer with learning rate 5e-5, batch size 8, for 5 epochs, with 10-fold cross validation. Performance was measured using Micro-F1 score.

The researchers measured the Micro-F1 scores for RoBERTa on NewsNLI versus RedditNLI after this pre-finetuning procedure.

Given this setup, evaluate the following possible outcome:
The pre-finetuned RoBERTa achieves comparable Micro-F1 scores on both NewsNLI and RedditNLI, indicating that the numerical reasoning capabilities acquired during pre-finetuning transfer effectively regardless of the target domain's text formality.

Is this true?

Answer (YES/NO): NO